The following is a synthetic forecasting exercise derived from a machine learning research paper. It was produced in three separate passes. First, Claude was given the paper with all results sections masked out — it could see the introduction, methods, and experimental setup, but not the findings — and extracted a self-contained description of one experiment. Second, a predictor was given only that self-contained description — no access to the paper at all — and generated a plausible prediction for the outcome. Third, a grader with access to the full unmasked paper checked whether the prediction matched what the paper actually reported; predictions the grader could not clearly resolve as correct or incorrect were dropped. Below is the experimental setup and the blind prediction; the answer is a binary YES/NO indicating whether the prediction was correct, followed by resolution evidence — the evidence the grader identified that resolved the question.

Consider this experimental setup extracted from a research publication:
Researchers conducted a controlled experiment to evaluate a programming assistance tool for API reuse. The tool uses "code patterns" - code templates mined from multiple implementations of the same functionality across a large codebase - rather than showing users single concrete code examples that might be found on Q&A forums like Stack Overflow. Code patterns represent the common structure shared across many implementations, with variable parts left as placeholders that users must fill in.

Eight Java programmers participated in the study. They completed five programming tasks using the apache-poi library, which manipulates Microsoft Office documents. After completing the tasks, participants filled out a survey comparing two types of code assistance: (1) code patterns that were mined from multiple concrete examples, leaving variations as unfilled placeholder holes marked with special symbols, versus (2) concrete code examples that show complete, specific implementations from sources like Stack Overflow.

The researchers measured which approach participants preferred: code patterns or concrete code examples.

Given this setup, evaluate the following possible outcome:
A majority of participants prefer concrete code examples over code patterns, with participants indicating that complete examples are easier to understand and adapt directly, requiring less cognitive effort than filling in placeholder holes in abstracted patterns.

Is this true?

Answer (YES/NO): NO